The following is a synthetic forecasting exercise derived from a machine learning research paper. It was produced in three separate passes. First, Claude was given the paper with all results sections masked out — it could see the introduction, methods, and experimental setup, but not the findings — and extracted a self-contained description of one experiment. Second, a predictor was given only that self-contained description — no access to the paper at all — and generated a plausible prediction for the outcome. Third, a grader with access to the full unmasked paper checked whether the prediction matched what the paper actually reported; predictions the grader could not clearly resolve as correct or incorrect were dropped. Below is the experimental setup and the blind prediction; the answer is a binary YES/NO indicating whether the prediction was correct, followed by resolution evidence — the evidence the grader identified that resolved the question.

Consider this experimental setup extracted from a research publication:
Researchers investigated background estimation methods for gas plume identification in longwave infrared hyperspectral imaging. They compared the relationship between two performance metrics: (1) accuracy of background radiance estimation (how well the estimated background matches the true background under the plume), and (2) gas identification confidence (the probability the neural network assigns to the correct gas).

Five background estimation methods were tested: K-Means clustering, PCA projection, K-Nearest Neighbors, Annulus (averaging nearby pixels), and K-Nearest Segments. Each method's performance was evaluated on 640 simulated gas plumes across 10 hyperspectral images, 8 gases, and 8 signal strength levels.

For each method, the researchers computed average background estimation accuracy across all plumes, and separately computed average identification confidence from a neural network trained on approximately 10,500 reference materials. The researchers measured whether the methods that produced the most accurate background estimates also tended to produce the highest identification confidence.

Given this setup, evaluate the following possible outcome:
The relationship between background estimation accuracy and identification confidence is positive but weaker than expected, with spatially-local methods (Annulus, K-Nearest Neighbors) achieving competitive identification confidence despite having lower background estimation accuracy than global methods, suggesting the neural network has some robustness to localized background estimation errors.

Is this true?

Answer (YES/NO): NO